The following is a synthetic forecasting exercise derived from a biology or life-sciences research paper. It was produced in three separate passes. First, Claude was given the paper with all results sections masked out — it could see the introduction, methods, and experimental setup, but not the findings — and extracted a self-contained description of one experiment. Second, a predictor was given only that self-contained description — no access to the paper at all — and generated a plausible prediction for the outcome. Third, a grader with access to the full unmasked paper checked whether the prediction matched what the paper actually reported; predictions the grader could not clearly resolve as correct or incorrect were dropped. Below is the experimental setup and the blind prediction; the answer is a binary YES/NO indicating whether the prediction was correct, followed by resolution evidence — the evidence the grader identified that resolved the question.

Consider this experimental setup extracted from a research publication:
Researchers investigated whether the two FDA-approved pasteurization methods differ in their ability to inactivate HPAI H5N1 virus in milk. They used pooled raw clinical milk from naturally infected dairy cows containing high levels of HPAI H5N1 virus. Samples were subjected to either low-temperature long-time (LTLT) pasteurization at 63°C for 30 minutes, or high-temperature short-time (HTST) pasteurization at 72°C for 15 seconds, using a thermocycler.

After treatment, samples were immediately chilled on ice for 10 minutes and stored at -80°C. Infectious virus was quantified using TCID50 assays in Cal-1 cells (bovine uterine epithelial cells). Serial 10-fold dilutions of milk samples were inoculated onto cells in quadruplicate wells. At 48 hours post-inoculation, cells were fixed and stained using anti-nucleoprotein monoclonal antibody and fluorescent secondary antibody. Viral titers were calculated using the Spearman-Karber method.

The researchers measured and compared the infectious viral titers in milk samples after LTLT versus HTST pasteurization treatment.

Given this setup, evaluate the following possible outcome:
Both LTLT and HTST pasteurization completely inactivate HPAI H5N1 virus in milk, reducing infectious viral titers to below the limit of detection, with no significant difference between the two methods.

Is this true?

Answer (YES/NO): YES